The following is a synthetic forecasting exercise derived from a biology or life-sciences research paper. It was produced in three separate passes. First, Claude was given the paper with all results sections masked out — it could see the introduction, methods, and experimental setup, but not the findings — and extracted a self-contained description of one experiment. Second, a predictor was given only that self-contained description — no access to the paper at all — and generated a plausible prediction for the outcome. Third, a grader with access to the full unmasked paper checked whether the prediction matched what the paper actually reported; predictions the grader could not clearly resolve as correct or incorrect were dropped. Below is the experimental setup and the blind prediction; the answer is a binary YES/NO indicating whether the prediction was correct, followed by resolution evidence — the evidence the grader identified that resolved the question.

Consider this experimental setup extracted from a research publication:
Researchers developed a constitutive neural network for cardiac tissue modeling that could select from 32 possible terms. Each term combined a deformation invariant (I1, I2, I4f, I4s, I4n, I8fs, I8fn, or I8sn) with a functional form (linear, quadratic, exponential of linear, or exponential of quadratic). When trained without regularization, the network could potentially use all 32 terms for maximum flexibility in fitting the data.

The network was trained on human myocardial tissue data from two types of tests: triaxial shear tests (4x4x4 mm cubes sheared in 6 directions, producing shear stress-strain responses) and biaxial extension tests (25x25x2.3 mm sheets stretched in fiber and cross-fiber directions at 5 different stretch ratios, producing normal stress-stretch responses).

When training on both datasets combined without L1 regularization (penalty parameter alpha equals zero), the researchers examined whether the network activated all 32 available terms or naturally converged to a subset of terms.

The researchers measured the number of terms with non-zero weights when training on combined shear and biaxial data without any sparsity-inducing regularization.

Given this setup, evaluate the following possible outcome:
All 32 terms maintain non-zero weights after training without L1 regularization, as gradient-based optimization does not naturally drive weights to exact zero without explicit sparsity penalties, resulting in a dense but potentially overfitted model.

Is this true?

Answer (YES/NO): NO